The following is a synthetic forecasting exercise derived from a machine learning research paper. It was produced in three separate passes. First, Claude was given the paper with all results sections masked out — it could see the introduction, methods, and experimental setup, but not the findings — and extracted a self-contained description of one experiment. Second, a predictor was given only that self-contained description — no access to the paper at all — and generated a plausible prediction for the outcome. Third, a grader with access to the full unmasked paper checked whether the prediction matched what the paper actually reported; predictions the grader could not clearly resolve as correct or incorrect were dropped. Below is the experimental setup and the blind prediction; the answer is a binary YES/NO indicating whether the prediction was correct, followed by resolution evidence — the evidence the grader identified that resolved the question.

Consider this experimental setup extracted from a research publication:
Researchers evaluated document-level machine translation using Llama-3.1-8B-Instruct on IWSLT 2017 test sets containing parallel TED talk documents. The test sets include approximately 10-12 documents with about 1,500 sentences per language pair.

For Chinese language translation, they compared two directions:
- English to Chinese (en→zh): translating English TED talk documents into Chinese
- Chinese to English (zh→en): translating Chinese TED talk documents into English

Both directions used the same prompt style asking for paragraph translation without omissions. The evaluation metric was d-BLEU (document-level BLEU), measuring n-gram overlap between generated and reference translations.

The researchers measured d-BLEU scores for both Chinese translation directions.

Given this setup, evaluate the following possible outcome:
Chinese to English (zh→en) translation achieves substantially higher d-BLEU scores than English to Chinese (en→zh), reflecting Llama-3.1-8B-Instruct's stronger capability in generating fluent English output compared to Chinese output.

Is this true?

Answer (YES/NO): YES